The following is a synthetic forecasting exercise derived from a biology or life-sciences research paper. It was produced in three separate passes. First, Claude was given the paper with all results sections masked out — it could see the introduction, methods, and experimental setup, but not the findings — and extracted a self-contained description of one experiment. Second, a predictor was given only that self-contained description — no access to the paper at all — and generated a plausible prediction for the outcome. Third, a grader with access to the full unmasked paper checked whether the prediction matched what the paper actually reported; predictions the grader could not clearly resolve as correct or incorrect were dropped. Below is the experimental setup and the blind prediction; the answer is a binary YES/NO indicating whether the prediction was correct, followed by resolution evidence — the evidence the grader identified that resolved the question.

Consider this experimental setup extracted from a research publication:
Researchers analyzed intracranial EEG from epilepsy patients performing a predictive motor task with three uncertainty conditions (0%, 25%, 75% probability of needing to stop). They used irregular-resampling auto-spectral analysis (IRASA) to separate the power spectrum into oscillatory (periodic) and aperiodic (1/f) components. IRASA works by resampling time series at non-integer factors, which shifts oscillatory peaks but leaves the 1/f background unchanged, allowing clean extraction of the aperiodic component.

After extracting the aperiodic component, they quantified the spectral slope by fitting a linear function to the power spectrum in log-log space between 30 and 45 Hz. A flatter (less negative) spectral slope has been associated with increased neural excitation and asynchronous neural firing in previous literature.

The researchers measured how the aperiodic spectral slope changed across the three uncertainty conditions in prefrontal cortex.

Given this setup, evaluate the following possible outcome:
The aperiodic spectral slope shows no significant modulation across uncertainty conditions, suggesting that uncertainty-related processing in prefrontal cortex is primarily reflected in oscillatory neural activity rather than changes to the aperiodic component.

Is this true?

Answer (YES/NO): NO